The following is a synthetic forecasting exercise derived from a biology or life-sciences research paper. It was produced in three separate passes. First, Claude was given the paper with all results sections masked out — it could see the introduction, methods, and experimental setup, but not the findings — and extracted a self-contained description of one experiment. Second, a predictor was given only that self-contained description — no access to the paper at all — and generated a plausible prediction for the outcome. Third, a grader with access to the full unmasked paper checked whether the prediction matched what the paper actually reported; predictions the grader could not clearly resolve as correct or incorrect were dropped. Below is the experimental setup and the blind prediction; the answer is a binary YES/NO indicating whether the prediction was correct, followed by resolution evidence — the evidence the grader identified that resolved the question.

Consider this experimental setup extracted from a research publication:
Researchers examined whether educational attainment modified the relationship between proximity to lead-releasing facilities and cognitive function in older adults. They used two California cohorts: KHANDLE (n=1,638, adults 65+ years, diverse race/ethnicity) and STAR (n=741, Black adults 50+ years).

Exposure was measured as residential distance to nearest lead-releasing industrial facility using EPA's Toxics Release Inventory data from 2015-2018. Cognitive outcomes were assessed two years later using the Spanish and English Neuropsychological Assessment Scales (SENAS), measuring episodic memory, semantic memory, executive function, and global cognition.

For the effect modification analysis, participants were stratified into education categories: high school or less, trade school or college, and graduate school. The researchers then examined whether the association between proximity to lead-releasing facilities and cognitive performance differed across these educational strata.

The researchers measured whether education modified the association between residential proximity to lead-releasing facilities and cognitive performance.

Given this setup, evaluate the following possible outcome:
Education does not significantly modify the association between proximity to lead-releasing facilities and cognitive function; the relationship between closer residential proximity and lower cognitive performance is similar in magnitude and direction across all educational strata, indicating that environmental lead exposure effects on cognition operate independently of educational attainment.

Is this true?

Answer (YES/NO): NO